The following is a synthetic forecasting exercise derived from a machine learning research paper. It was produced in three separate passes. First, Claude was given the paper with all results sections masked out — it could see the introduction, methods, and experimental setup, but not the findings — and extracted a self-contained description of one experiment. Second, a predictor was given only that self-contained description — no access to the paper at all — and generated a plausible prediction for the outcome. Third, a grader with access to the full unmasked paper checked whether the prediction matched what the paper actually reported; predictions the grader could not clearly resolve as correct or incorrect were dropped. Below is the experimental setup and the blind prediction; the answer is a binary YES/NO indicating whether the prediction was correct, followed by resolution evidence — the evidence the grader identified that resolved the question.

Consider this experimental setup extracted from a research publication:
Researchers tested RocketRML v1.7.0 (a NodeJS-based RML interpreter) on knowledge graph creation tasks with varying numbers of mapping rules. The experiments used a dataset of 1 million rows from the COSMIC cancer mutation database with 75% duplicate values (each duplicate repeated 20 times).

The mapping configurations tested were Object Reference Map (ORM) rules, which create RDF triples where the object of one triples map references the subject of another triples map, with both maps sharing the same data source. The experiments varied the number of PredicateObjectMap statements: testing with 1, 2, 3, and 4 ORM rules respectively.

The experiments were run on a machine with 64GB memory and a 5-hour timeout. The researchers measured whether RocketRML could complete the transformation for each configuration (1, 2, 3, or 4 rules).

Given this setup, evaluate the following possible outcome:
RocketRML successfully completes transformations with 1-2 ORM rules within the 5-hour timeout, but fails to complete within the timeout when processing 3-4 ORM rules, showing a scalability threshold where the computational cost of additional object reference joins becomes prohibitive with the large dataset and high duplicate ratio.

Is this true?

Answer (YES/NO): NO